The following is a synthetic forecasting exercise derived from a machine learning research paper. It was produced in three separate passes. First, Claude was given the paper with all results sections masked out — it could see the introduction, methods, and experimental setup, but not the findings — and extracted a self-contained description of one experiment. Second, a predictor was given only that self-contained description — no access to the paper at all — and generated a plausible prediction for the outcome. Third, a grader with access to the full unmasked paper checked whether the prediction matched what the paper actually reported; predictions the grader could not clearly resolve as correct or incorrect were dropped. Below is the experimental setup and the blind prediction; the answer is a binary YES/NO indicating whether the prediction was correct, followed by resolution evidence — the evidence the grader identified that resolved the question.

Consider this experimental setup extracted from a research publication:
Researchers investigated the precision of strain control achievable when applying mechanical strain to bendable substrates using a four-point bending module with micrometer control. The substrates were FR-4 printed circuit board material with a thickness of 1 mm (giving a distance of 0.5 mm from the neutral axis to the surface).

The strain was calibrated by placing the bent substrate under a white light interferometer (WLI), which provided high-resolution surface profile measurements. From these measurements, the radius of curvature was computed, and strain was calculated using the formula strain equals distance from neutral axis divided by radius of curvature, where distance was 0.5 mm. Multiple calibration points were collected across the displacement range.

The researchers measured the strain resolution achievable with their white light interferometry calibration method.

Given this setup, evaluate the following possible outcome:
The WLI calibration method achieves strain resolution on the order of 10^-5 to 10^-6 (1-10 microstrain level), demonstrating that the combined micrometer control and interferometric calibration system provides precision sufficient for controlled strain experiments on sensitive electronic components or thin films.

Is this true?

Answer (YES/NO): NO